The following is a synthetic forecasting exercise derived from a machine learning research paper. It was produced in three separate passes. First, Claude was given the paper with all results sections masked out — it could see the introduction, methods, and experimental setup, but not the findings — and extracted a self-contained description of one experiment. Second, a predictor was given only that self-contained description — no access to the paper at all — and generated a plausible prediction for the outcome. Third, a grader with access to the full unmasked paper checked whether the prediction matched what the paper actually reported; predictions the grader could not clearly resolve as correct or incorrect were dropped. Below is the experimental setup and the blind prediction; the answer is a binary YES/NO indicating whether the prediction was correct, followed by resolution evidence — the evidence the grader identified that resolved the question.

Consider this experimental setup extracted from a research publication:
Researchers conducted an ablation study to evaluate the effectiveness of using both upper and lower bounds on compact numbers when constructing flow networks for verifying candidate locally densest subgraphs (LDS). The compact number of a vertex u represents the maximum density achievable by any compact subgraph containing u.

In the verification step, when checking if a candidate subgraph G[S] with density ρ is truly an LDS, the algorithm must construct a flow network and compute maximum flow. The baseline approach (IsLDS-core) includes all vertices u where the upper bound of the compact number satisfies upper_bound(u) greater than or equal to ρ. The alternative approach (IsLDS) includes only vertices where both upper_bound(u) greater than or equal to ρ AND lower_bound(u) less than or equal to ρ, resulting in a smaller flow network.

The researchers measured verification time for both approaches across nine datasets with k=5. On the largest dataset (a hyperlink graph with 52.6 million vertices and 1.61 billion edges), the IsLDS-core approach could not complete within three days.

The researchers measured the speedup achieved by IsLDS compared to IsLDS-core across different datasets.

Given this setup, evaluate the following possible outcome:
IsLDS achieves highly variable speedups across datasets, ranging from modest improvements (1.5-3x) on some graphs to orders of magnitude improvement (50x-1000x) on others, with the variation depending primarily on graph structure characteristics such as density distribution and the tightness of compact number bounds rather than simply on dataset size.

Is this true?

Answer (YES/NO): NO